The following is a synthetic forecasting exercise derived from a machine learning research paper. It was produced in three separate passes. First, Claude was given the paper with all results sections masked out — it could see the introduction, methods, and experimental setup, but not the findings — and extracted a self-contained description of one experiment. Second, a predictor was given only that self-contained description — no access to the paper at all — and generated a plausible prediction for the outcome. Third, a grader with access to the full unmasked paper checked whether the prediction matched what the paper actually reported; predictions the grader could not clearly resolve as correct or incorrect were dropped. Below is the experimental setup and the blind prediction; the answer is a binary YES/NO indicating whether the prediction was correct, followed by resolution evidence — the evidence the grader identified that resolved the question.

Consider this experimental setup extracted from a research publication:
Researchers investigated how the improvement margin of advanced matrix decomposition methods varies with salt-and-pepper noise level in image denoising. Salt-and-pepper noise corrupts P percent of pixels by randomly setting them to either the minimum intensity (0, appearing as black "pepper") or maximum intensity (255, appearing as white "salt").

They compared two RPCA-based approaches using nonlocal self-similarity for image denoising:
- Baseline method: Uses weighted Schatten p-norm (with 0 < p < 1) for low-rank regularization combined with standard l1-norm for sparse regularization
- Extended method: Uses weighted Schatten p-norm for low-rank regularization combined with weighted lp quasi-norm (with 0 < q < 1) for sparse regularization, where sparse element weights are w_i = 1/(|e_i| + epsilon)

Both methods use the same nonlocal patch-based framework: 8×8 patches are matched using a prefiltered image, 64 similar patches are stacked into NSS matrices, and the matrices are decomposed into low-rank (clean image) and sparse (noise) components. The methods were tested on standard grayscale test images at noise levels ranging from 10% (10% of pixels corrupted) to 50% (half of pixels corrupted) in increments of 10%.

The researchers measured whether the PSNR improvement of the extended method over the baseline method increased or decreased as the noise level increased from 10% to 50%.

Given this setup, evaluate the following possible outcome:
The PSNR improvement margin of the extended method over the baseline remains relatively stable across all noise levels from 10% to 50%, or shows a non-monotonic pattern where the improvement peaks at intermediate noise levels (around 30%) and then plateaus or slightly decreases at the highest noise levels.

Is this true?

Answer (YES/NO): NO